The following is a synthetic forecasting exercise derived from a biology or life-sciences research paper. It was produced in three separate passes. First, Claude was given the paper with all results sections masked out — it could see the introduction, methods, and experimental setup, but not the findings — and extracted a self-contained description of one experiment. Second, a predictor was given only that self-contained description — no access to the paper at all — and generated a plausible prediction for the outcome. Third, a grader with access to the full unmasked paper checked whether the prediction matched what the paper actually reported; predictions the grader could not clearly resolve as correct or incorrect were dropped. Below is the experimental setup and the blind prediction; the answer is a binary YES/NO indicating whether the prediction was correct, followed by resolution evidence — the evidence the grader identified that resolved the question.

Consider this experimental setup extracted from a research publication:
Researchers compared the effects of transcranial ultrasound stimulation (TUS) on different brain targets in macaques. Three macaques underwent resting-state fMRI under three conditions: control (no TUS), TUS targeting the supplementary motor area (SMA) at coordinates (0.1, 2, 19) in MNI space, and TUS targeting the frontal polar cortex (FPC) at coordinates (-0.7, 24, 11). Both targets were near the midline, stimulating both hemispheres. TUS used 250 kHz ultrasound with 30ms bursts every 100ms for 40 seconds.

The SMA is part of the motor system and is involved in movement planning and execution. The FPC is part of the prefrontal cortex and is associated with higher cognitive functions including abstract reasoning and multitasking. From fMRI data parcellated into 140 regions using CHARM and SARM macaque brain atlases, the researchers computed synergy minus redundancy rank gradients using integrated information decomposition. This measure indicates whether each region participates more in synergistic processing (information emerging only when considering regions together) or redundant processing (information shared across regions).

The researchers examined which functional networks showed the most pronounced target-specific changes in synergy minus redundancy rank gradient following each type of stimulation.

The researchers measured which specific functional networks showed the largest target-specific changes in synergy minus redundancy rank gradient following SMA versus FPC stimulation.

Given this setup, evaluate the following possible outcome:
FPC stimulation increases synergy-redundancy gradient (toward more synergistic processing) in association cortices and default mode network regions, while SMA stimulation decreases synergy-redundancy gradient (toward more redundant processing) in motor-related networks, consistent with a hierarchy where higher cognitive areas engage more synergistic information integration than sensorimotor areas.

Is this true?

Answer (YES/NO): NO